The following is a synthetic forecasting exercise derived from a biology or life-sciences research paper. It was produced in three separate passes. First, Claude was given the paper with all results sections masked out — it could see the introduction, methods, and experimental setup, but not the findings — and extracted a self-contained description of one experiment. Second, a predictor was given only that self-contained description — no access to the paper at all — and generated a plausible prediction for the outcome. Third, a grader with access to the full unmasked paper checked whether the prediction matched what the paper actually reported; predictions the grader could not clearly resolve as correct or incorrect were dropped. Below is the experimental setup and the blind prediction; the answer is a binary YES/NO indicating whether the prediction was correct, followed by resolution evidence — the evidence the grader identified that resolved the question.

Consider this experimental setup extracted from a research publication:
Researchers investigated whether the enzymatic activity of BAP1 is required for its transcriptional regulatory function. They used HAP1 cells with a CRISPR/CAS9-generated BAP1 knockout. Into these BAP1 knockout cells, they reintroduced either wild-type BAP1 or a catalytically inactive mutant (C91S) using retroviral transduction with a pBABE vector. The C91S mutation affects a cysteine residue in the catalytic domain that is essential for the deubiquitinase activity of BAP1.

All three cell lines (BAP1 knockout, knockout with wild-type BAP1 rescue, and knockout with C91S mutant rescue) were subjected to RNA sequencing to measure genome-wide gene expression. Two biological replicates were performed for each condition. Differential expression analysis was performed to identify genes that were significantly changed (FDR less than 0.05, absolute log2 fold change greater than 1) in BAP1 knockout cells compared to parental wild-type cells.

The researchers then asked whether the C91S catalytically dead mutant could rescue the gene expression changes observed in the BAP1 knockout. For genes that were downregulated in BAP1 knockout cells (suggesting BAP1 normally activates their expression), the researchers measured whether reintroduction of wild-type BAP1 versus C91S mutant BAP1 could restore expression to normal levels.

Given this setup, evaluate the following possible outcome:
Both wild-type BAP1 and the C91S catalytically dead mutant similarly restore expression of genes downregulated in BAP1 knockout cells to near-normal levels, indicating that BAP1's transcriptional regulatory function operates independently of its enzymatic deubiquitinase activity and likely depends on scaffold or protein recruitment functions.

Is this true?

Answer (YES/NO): NO